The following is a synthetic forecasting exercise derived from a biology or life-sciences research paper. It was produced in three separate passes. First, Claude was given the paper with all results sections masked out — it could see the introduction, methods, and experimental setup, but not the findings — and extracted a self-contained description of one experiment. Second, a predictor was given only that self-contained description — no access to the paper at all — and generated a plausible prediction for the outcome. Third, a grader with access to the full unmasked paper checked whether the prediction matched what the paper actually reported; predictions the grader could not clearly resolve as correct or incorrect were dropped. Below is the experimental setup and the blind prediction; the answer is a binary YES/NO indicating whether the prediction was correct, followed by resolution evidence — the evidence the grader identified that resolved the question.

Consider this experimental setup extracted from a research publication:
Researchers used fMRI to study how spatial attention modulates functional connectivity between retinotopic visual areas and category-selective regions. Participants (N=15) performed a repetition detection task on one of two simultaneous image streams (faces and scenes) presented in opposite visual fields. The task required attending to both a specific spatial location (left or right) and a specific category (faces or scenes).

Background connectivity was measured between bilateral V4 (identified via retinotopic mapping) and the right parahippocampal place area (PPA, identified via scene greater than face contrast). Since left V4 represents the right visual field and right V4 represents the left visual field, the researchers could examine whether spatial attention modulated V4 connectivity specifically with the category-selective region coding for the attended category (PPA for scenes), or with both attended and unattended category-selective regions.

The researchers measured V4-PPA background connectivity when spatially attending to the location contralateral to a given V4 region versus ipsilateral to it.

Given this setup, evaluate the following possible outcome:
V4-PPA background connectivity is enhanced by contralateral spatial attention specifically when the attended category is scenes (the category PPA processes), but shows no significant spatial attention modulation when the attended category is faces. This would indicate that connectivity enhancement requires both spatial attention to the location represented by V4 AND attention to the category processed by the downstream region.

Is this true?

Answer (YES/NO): NO